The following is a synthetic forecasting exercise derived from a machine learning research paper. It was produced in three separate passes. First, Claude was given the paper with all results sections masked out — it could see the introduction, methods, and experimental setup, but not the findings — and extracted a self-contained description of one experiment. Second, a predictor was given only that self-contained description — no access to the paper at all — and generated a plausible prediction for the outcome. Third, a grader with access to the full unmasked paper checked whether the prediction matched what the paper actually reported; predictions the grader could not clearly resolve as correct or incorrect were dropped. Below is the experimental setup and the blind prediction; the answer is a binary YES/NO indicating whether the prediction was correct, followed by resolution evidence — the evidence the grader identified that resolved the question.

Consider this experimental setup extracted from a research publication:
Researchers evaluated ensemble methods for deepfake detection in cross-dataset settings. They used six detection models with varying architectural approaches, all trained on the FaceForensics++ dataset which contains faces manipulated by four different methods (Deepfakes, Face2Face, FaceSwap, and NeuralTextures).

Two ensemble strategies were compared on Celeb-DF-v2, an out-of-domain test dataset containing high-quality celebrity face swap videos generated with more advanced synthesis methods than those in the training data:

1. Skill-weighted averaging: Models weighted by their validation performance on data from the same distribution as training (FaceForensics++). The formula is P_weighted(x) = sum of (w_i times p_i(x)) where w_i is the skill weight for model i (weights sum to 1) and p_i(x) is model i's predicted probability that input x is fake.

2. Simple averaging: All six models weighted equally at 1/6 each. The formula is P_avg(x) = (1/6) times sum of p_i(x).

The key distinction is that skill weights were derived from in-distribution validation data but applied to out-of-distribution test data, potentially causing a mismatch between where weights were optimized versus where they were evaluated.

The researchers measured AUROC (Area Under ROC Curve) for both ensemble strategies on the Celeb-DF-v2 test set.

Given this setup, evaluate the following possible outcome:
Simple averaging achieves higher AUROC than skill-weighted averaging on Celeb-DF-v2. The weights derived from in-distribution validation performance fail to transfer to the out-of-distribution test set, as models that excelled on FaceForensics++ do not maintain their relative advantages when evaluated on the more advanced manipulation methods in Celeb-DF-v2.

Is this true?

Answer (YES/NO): NO